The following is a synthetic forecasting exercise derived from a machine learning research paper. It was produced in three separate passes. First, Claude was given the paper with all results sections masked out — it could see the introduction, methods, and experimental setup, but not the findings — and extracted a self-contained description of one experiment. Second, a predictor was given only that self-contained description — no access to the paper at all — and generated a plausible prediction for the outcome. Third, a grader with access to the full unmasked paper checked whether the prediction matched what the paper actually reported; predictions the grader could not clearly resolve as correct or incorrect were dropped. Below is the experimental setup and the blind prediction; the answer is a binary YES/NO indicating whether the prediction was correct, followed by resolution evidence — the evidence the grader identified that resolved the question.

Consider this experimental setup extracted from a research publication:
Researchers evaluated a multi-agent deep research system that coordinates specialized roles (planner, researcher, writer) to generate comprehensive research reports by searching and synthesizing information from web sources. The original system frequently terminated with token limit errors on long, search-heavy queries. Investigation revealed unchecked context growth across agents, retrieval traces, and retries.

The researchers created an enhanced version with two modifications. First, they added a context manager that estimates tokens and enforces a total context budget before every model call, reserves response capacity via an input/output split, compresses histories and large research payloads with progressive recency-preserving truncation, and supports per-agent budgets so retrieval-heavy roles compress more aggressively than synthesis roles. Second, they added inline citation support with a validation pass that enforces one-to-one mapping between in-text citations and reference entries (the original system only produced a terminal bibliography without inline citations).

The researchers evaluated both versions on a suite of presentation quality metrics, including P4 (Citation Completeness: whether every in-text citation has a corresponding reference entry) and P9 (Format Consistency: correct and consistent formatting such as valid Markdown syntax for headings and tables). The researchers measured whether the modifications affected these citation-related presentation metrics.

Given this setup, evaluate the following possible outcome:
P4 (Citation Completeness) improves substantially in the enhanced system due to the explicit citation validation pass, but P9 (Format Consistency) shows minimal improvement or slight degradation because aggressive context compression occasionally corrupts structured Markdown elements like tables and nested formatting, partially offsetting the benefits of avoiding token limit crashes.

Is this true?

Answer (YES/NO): NO